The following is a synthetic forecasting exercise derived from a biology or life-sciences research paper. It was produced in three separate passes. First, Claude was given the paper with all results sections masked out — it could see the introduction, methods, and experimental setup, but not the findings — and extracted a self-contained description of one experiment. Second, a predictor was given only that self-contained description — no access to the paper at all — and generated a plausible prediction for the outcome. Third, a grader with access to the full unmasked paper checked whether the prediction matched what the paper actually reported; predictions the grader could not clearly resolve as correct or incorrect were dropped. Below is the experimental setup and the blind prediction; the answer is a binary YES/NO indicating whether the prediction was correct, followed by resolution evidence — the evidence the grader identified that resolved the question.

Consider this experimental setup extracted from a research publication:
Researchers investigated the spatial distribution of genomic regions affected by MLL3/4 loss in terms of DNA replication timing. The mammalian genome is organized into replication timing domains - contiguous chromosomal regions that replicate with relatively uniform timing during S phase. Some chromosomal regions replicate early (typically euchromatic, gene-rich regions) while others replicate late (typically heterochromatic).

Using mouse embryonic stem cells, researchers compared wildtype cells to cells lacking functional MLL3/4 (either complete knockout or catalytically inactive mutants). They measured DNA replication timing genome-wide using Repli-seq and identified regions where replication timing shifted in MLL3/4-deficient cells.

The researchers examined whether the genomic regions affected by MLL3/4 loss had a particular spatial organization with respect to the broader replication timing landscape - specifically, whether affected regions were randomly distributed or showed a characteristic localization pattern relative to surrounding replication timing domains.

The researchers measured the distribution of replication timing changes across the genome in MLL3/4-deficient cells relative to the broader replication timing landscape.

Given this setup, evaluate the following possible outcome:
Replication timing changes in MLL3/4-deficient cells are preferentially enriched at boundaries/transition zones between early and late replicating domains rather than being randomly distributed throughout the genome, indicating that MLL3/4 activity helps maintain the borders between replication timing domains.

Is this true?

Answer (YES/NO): NO